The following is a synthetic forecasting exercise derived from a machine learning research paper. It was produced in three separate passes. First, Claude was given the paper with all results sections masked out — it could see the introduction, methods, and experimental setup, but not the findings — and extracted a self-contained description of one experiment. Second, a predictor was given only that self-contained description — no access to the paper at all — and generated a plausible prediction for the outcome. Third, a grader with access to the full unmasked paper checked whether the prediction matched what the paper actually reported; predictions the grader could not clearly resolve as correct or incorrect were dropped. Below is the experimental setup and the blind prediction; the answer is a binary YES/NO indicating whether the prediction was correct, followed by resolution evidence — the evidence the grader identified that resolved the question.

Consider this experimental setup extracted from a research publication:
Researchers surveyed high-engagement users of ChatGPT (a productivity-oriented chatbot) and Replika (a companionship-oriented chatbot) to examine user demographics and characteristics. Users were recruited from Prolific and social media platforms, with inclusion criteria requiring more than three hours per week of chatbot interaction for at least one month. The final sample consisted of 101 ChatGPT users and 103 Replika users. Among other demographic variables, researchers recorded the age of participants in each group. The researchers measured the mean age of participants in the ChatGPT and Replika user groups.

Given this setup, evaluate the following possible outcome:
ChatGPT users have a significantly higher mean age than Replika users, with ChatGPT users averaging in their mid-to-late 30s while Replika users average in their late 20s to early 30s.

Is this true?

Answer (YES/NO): NO